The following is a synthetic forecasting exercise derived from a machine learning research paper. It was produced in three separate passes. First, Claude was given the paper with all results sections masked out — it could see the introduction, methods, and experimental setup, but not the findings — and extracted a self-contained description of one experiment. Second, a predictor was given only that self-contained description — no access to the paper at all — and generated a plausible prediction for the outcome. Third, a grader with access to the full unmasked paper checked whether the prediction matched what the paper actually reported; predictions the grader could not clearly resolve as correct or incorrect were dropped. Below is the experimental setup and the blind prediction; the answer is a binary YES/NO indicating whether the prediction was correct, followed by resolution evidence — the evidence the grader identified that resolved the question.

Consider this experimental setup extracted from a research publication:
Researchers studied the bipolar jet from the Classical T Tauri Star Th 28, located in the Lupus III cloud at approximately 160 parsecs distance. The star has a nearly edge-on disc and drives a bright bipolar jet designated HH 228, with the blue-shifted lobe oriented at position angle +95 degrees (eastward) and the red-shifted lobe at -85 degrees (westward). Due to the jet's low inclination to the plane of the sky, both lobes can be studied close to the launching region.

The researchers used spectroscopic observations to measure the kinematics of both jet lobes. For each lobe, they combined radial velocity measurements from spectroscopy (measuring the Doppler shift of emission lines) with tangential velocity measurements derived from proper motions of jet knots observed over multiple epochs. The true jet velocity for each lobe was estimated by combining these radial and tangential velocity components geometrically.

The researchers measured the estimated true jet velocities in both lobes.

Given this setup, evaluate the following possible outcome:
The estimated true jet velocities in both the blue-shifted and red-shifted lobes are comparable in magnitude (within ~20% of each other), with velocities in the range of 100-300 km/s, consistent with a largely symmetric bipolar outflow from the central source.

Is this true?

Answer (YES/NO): NO